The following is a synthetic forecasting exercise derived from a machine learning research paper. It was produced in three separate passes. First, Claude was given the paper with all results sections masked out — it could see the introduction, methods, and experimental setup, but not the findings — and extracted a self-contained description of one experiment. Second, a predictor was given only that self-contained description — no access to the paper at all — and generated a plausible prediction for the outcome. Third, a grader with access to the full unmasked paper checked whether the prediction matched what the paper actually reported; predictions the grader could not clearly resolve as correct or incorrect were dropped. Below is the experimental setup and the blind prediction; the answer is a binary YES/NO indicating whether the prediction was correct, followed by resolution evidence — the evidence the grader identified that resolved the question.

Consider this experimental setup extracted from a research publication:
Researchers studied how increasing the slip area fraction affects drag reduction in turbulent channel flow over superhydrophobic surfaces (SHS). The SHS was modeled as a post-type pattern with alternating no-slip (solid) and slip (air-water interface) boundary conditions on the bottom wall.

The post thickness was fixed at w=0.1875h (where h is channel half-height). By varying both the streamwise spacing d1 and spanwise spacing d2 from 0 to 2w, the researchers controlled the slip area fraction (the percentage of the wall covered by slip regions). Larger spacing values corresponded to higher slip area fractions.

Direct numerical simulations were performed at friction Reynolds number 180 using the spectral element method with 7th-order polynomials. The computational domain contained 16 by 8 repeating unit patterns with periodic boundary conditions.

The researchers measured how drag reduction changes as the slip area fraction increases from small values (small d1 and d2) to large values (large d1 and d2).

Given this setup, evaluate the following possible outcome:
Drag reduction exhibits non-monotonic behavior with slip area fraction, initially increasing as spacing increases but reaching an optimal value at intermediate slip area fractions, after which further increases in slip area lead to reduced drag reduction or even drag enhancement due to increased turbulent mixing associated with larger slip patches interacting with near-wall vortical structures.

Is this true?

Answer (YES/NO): NO